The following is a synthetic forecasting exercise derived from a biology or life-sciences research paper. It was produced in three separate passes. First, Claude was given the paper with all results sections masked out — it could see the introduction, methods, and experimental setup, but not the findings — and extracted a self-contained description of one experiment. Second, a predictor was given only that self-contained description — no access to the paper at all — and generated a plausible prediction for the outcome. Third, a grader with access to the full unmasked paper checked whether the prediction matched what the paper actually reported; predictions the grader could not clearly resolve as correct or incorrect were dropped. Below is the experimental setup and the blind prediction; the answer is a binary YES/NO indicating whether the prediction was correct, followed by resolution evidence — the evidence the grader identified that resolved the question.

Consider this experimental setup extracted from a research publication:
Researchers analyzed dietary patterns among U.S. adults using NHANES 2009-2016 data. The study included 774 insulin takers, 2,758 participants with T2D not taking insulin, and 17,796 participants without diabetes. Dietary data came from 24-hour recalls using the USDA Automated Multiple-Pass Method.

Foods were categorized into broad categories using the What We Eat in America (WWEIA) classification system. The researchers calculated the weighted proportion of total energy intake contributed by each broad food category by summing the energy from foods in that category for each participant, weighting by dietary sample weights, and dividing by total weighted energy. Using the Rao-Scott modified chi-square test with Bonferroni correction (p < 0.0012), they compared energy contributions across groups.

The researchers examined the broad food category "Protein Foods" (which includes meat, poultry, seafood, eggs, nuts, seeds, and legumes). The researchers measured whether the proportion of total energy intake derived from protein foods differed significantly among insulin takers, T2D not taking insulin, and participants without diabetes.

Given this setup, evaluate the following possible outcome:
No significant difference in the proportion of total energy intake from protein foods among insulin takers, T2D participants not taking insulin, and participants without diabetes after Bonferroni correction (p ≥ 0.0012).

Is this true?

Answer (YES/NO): NO